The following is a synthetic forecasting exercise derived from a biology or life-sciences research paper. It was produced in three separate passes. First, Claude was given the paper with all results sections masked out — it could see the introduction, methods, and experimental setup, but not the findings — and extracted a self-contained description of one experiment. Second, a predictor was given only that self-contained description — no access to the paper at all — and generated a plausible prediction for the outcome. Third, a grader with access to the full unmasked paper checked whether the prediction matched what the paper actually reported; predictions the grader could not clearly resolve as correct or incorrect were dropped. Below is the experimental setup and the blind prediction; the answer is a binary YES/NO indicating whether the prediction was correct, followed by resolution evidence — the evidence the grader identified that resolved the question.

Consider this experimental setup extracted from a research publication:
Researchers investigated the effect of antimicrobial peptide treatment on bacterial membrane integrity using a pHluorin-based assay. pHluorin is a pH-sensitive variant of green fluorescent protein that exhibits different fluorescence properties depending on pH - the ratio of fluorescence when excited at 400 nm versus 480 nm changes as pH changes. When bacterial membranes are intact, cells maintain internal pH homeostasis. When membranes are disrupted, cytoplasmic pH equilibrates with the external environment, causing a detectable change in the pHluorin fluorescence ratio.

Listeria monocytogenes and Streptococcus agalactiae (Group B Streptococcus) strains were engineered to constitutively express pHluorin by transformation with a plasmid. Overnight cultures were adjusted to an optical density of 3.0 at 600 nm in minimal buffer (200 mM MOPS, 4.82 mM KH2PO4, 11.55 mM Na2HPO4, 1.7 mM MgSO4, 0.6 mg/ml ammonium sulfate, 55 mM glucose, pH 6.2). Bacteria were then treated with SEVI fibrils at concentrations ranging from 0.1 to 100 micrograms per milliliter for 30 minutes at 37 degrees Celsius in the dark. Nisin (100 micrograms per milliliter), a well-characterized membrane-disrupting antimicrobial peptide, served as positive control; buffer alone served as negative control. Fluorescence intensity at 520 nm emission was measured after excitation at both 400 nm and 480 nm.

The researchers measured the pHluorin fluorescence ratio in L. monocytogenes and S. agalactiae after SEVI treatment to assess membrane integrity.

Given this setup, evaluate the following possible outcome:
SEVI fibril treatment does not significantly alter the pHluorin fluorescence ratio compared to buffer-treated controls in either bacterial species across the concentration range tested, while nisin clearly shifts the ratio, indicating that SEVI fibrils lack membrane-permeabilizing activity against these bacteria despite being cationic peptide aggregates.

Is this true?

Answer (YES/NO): YES